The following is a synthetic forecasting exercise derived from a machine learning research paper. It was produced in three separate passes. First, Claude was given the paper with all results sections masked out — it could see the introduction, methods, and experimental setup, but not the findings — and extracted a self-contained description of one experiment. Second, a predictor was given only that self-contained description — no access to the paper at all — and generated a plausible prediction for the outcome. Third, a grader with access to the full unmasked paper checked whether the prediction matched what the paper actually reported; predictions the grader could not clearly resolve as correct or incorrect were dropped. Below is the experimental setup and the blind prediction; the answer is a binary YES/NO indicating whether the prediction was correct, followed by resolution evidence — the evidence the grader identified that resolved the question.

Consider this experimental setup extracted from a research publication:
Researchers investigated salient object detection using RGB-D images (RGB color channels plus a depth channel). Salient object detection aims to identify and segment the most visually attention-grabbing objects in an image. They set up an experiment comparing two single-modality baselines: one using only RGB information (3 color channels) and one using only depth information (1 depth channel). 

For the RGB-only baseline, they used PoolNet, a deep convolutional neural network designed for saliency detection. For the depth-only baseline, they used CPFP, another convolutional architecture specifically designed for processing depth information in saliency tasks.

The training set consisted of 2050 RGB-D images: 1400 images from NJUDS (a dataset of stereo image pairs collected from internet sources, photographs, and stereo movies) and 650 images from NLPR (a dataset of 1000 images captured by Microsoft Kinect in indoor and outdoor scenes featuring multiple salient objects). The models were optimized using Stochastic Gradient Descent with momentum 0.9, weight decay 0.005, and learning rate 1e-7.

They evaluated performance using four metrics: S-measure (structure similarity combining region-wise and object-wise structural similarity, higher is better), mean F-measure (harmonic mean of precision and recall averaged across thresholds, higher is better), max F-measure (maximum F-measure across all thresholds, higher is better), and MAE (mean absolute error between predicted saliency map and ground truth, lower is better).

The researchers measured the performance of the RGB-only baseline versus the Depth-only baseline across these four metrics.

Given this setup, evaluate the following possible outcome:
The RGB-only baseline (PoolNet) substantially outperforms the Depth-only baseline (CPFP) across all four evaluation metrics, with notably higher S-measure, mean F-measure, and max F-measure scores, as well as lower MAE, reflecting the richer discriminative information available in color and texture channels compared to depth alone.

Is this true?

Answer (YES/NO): NO